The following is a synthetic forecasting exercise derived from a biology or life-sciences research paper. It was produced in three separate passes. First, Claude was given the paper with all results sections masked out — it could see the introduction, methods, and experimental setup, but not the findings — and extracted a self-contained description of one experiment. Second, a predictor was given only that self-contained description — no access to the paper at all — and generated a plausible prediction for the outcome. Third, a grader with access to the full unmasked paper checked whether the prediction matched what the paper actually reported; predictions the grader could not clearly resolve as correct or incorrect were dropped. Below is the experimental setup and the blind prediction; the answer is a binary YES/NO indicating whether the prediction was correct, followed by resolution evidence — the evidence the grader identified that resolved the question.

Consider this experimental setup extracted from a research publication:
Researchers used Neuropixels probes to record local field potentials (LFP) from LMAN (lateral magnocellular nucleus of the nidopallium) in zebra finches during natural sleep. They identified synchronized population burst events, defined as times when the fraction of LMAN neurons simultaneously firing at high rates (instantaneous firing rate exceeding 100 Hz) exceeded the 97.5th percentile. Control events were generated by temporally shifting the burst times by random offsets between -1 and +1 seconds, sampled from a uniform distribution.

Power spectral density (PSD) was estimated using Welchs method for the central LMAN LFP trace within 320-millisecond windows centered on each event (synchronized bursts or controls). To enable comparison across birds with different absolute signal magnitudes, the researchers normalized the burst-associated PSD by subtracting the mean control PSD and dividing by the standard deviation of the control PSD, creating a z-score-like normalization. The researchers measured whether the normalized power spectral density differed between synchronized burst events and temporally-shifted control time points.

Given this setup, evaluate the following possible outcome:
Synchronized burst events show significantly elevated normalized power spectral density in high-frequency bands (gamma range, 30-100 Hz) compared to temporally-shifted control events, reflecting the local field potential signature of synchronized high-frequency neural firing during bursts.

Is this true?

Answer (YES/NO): YES